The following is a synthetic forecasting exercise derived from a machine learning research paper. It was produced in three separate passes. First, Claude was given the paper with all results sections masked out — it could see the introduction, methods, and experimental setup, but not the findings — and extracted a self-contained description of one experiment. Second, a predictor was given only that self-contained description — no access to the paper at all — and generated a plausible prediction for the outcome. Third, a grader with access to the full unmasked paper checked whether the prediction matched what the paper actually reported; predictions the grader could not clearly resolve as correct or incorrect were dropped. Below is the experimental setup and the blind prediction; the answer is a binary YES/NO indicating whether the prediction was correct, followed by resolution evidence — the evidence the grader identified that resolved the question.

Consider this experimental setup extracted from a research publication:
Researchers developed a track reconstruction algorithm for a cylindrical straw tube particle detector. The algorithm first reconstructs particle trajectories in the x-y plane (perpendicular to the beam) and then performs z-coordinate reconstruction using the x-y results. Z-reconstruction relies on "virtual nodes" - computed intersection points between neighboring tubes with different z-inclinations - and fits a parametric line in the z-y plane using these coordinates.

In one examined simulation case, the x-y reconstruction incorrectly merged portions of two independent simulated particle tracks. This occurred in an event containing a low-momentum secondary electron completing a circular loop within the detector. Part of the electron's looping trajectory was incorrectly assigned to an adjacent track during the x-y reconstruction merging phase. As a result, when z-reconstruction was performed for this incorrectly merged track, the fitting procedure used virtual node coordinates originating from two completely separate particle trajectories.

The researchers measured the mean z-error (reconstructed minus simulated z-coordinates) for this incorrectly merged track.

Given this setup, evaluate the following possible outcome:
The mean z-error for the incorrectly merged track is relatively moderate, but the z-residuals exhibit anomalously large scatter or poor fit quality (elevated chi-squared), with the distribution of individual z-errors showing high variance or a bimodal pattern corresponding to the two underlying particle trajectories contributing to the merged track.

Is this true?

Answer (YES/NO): NO